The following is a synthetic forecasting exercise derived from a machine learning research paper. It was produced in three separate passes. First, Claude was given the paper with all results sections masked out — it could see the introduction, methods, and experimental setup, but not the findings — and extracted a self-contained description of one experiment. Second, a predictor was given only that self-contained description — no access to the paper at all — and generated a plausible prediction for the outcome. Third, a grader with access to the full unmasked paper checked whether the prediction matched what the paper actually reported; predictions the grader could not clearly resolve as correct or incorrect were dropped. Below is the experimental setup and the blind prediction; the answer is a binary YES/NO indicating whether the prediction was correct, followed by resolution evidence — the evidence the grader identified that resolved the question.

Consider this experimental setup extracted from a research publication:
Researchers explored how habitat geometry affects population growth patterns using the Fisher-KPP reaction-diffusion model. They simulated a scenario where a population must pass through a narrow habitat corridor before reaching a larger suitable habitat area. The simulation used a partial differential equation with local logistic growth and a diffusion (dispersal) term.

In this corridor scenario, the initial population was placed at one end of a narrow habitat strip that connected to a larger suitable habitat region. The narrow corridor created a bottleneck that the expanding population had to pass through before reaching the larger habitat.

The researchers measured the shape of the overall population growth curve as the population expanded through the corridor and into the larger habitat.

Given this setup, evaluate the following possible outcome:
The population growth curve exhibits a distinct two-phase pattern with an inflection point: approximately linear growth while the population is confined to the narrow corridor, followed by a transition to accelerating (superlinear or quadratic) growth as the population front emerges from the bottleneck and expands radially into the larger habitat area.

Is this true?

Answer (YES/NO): NO